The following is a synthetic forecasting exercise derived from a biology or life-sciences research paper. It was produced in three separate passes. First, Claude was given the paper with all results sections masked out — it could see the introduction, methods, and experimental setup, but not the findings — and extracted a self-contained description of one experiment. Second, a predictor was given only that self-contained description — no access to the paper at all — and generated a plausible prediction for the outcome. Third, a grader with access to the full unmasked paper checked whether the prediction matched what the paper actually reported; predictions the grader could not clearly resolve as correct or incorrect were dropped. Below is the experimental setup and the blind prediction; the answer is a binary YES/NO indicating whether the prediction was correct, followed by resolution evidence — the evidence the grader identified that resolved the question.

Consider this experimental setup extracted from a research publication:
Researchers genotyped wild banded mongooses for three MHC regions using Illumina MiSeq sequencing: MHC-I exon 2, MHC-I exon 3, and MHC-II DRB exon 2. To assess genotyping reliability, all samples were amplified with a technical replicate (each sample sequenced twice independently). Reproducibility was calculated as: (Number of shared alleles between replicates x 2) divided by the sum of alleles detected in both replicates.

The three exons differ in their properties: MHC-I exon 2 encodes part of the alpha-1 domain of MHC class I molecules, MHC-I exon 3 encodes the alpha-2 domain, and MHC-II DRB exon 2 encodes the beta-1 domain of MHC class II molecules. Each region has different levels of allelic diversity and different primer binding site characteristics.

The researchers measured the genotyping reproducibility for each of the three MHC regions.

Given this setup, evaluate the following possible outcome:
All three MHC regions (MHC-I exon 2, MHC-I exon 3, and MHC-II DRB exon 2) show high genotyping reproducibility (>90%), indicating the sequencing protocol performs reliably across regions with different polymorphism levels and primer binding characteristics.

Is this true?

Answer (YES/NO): NO